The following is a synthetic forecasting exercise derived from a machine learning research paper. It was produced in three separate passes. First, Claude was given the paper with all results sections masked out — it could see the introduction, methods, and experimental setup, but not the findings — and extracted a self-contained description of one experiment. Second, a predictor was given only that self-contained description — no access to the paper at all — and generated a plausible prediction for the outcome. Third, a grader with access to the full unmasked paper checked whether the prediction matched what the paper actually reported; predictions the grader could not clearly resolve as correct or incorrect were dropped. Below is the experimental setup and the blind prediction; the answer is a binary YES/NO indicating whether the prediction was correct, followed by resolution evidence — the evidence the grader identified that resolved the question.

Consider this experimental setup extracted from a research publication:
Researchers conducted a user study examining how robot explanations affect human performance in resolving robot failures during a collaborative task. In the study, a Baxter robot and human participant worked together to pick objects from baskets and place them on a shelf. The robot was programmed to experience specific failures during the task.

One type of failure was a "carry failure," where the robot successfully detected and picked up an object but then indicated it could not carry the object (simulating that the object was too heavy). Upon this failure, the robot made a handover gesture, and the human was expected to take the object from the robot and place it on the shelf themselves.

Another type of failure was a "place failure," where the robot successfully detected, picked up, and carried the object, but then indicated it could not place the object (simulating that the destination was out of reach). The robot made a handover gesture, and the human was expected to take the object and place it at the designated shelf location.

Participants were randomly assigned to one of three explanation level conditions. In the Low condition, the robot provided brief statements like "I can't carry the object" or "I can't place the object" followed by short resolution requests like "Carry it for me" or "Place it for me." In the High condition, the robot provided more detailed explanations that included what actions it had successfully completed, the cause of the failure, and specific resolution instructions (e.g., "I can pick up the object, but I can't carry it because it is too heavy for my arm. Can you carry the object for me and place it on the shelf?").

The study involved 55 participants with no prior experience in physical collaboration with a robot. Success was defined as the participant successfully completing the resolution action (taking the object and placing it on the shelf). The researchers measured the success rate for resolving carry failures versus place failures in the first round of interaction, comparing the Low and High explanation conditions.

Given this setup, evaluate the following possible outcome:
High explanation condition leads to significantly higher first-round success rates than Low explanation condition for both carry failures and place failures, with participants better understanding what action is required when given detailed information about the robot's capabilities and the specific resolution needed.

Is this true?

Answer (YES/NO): NO